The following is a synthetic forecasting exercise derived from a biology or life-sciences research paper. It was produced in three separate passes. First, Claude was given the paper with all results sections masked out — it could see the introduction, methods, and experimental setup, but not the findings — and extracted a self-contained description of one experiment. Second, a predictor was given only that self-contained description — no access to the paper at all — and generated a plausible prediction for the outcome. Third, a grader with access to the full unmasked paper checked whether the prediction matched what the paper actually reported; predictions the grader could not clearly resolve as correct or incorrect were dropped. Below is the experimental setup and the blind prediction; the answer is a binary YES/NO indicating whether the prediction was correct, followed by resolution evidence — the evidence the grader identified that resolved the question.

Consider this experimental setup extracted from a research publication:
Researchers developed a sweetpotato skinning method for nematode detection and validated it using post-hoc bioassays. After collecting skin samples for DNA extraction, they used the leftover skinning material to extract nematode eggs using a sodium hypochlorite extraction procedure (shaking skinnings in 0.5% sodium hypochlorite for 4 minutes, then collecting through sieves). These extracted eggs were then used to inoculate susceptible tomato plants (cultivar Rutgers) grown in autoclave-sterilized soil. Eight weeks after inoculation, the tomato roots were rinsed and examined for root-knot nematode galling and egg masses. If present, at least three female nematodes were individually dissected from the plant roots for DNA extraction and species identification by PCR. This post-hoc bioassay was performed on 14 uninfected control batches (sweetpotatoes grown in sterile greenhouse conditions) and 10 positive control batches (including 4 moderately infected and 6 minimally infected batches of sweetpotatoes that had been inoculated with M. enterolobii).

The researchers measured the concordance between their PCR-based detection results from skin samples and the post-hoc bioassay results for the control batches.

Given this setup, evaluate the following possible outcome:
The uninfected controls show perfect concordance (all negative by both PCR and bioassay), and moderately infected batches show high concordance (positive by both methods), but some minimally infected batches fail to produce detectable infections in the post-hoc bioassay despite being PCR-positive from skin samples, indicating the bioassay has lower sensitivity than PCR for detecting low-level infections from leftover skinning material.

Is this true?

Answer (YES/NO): YES